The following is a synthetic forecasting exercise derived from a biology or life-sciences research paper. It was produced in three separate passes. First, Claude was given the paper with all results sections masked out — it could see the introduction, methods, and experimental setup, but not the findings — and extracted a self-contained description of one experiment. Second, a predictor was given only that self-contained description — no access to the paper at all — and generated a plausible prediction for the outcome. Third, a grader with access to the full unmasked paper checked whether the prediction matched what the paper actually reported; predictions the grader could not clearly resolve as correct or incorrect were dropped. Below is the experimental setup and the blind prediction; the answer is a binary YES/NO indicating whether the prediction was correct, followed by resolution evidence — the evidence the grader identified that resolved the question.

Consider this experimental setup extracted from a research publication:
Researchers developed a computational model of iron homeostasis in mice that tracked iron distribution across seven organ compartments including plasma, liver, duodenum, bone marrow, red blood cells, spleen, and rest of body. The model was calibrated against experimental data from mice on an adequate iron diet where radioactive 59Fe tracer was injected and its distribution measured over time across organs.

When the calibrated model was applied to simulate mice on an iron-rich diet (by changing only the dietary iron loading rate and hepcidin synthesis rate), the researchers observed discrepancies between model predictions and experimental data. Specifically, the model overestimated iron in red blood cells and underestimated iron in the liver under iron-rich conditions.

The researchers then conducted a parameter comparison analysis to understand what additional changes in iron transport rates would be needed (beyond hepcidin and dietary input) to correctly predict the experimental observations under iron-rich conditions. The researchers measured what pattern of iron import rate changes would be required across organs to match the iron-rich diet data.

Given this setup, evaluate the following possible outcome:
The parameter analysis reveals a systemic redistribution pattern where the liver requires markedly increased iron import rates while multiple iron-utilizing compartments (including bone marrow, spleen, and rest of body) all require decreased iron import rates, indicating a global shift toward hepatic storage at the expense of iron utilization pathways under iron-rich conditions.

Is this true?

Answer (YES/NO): NO